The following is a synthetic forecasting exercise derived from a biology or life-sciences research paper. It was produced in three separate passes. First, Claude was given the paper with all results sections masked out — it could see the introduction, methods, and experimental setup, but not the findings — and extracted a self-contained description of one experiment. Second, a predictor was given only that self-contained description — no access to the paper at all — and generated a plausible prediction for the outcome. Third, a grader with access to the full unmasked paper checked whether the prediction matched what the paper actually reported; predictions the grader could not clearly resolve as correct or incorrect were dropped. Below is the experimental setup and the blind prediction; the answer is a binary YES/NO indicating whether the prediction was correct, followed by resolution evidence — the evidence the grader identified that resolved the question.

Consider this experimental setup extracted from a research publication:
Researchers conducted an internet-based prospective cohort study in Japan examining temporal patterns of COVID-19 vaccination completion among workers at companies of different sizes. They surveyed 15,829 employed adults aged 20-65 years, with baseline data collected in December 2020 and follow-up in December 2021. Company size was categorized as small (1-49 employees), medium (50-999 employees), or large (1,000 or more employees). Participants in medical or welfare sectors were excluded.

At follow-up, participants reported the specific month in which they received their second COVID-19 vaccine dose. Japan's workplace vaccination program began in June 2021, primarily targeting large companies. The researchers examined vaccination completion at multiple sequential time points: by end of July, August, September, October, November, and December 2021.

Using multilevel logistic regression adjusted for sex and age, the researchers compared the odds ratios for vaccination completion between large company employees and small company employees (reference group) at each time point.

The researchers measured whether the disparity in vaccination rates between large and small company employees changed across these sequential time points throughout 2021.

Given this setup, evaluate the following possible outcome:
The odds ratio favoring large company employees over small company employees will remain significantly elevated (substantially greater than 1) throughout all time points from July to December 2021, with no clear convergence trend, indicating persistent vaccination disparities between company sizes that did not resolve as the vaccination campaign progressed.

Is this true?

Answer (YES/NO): YES